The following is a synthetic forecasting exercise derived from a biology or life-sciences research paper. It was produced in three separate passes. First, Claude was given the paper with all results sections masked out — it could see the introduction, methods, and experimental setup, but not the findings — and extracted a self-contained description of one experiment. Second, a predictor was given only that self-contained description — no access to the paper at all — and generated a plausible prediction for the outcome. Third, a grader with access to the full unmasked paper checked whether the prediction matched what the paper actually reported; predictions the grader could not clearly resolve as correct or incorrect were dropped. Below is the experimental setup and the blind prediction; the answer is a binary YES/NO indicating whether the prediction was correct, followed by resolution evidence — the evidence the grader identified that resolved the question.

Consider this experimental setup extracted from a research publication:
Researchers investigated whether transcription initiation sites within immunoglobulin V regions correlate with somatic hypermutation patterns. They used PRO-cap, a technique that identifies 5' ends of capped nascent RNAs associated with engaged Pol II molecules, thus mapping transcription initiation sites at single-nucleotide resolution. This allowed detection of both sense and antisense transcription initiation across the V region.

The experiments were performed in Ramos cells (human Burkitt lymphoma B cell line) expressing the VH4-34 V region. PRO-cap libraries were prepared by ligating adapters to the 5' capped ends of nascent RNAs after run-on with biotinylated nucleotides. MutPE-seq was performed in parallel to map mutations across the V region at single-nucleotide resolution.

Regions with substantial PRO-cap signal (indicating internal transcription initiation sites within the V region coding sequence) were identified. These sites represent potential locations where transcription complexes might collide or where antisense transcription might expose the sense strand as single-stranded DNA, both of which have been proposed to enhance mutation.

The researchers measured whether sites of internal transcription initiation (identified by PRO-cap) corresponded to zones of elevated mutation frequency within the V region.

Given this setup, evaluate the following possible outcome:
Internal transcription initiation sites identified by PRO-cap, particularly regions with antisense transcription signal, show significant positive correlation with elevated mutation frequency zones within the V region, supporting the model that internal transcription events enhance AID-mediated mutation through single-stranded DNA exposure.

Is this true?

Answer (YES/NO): NO